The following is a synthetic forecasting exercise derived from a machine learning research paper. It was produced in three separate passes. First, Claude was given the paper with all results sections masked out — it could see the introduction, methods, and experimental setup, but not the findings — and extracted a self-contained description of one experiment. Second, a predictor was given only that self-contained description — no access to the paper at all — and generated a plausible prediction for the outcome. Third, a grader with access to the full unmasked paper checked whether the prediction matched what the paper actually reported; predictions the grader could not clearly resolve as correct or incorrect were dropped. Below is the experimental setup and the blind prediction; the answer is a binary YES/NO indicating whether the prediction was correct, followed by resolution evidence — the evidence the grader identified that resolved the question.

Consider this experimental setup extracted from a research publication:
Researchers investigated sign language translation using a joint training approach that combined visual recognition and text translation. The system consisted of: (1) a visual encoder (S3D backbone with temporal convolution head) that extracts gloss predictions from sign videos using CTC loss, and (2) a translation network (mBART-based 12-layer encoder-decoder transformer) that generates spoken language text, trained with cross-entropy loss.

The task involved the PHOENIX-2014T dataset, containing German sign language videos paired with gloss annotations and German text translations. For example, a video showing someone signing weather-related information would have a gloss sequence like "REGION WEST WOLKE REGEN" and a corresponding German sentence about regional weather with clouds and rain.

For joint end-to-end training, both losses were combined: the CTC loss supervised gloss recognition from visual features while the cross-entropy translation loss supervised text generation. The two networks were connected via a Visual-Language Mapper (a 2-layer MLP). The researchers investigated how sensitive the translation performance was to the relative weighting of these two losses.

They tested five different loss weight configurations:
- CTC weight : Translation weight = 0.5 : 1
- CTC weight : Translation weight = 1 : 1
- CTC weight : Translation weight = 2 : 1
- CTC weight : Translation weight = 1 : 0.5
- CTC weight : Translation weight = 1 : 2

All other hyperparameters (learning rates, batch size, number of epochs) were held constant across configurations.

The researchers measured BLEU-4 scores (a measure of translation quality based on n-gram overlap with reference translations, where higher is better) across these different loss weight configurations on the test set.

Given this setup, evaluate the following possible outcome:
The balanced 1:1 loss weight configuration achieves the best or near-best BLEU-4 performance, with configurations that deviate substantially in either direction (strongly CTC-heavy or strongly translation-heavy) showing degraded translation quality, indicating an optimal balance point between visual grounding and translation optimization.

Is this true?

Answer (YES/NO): NO